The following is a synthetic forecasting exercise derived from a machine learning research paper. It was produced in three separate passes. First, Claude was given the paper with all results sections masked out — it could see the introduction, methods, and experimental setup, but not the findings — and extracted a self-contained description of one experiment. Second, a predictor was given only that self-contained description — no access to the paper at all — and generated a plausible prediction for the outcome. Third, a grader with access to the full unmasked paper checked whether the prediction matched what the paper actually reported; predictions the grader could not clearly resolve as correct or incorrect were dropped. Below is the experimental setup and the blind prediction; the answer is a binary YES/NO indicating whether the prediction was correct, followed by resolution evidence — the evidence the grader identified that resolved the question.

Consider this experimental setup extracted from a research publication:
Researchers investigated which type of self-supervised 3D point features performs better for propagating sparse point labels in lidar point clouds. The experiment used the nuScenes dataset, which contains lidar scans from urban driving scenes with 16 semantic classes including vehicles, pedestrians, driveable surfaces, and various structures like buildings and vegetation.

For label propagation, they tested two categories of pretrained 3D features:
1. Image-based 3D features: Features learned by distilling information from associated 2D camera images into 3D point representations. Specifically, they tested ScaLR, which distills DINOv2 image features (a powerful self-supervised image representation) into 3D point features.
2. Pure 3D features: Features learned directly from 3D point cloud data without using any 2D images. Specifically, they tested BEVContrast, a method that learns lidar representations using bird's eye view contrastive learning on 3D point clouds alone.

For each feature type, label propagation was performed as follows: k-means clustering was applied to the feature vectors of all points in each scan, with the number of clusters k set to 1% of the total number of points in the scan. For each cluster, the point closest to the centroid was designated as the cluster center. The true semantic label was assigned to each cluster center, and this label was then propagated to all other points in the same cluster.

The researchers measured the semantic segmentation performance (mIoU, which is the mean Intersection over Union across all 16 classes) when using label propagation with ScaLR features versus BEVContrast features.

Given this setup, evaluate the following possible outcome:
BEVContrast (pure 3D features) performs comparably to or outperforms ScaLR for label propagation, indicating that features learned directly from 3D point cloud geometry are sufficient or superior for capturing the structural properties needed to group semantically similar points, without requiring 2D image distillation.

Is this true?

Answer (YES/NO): NO